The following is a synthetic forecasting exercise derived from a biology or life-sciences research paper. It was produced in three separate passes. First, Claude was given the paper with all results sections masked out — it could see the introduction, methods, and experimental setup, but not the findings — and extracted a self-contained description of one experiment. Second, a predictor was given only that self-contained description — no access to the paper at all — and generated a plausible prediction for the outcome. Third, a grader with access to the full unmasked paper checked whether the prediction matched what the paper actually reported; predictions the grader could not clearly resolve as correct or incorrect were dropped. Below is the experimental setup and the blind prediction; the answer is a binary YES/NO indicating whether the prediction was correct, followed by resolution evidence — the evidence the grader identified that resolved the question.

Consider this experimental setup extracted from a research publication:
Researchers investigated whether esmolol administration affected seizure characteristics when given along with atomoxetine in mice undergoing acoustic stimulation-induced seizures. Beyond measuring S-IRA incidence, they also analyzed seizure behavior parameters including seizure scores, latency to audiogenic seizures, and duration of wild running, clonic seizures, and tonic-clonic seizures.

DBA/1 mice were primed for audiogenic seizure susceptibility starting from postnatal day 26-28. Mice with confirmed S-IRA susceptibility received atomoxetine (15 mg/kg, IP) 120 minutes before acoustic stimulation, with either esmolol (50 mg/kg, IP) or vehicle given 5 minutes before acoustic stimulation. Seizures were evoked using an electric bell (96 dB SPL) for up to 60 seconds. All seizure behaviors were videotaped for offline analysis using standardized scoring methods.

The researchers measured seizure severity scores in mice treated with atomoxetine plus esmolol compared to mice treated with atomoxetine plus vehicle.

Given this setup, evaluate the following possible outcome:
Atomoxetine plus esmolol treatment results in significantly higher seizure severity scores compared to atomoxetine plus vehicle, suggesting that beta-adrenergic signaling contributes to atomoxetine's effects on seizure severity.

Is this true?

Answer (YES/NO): NO